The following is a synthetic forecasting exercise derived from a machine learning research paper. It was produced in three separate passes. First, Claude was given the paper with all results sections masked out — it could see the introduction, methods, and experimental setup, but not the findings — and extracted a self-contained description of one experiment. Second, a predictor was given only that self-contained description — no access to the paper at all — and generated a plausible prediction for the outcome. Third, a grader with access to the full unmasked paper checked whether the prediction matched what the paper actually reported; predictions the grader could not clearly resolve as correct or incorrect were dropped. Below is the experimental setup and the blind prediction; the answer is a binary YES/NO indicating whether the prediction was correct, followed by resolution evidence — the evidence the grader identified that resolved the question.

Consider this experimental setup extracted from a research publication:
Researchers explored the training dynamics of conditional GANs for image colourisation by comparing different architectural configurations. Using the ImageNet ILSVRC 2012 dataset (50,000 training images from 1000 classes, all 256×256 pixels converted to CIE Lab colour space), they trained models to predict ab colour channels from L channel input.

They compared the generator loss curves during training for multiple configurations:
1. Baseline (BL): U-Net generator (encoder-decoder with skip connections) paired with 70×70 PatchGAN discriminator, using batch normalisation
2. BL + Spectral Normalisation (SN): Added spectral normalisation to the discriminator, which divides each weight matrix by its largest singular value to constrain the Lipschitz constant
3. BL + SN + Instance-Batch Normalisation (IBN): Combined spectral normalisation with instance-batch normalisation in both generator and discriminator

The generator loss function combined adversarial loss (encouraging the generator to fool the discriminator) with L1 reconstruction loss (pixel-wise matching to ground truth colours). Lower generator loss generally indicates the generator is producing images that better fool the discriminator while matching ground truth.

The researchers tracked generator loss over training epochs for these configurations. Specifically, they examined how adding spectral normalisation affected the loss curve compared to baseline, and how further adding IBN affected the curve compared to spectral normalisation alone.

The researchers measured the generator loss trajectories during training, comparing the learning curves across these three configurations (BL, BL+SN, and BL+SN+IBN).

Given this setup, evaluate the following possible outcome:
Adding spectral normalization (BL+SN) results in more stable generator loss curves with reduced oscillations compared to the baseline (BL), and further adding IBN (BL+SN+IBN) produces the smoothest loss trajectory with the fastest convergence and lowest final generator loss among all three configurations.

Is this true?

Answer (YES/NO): NO